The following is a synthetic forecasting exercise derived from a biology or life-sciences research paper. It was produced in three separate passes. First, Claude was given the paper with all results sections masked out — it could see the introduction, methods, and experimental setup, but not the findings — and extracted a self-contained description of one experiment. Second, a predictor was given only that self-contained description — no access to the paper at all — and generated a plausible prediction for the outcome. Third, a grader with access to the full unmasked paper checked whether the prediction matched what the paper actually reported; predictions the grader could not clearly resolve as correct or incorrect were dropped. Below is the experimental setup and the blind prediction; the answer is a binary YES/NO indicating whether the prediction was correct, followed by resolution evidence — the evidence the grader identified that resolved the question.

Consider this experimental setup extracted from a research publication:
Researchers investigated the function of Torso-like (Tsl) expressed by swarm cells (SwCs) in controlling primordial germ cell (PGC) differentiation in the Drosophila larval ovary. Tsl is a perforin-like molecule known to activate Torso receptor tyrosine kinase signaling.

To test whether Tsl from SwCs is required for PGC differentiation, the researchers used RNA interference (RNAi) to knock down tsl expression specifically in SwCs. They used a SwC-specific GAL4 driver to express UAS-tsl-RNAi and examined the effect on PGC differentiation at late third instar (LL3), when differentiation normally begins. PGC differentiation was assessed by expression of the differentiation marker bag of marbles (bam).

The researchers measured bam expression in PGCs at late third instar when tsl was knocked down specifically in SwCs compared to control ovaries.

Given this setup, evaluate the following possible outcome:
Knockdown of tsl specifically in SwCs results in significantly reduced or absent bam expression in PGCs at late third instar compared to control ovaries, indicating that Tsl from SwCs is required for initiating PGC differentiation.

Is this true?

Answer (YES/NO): YES